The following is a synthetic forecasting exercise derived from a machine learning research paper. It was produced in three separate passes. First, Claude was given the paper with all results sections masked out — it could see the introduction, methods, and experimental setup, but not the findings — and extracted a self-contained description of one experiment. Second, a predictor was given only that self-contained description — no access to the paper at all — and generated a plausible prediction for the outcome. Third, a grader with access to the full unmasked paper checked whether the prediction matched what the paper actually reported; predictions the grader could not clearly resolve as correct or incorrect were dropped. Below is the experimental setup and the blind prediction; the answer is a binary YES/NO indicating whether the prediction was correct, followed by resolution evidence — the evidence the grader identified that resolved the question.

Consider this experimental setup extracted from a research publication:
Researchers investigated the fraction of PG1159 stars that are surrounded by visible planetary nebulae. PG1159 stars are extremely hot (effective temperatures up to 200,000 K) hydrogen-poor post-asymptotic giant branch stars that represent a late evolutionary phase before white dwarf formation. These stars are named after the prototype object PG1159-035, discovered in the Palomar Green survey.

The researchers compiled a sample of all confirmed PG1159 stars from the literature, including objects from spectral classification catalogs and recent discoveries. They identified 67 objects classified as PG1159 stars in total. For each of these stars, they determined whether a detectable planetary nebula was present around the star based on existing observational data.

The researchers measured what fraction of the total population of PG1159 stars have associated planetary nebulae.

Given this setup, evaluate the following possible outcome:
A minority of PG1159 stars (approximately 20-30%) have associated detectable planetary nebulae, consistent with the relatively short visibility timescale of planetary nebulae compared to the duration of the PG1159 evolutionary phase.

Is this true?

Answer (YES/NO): NO